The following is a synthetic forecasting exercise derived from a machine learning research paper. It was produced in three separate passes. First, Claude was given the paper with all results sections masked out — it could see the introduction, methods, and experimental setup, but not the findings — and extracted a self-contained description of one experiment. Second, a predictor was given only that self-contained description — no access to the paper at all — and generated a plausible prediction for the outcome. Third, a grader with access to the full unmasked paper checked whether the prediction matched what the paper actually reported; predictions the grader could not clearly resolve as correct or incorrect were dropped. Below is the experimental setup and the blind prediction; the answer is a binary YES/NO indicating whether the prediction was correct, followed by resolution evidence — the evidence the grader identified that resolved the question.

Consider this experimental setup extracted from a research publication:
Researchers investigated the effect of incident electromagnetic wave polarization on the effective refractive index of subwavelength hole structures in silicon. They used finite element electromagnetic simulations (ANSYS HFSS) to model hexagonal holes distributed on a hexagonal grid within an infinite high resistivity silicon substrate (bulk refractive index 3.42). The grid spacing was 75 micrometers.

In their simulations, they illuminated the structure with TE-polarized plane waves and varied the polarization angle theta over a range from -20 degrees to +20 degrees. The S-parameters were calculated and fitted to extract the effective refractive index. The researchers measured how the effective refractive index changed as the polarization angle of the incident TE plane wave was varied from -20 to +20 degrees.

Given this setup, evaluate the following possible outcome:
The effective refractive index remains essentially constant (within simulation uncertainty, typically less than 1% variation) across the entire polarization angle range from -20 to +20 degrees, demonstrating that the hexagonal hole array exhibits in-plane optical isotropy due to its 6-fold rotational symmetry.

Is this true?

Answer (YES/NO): YES